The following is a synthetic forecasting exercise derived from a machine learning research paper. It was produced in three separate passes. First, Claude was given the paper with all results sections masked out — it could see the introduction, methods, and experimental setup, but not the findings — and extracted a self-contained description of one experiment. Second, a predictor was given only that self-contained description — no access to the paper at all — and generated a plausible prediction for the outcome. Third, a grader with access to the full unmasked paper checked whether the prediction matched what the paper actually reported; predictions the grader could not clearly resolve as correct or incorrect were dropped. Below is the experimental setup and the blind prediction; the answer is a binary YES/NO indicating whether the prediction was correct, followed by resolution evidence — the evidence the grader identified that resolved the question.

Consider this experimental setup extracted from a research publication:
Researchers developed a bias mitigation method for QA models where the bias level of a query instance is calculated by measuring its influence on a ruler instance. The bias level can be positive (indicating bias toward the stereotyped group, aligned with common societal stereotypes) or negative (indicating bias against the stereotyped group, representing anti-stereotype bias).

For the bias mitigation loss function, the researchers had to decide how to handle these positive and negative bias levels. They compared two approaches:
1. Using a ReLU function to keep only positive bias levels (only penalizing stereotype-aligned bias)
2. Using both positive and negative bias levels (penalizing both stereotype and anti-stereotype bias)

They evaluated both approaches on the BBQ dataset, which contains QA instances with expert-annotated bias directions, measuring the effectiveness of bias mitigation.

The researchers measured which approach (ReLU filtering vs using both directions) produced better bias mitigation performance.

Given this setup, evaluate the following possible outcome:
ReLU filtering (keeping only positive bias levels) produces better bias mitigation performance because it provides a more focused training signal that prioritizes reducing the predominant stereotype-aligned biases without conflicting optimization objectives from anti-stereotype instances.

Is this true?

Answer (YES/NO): YES